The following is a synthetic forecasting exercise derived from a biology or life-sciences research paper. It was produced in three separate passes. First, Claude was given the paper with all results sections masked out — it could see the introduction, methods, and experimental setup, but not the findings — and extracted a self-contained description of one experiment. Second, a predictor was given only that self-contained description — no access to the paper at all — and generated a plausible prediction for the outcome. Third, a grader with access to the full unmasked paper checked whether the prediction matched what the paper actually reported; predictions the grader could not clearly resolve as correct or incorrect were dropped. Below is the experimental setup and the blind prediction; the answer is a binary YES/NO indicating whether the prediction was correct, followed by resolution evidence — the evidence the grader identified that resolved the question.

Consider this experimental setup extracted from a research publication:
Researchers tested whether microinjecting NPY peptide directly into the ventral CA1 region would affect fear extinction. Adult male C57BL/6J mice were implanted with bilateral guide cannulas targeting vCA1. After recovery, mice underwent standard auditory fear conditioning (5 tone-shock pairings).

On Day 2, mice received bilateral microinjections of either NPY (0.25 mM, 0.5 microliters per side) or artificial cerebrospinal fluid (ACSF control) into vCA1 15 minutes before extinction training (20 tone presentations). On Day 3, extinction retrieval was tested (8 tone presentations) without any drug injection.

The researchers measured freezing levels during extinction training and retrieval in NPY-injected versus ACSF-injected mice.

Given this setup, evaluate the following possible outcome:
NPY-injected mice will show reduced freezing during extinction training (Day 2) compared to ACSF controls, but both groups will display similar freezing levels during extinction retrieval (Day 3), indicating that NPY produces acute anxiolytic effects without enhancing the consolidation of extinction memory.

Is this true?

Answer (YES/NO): NO